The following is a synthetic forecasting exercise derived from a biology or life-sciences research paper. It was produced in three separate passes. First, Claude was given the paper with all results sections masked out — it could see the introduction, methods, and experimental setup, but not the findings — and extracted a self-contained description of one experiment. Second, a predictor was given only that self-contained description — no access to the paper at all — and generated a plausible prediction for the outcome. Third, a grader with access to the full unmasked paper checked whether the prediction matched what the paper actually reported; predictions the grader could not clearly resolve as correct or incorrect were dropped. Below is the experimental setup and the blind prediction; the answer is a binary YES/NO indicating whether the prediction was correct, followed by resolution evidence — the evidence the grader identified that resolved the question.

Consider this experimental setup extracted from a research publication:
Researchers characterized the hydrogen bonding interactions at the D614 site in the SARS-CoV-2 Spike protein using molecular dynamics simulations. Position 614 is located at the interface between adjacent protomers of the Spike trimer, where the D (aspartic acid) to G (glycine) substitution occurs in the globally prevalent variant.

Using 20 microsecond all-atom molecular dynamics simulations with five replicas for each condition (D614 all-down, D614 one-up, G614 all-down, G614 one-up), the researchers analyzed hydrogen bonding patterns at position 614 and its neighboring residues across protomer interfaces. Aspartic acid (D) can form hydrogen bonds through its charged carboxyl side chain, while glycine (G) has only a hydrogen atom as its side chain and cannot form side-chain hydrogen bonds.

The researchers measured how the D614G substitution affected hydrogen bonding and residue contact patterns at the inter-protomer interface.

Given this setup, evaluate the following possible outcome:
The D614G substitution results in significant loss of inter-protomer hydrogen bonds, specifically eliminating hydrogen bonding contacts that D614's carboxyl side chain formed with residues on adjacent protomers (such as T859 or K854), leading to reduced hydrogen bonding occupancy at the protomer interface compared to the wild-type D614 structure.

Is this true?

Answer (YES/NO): YES